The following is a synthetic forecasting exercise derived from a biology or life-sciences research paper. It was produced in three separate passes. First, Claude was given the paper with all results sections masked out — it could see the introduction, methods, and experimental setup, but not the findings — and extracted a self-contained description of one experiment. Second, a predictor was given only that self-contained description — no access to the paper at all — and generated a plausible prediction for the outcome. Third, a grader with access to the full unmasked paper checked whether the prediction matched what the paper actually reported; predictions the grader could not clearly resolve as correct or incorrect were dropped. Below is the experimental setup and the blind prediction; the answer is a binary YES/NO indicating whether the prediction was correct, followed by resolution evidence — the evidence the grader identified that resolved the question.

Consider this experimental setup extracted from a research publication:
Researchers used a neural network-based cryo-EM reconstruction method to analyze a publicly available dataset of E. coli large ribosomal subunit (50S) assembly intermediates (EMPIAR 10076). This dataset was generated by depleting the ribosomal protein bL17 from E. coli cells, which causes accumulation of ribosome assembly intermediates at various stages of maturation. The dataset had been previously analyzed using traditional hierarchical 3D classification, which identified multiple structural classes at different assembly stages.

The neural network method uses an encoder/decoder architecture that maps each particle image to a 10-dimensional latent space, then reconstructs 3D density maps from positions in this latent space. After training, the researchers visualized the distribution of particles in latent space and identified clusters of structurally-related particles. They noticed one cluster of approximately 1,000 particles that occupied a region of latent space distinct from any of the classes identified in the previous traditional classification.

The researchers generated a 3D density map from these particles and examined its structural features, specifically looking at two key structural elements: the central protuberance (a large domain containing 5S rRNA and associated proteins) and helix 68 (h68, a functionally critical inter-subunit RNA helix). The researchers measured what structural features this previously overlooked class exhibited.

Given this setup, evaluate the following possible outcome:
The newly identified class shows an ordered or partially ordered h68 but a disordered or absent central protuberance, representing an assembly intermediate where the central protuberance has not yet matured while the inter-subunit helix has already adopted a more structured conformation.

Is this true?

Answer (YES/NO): YES